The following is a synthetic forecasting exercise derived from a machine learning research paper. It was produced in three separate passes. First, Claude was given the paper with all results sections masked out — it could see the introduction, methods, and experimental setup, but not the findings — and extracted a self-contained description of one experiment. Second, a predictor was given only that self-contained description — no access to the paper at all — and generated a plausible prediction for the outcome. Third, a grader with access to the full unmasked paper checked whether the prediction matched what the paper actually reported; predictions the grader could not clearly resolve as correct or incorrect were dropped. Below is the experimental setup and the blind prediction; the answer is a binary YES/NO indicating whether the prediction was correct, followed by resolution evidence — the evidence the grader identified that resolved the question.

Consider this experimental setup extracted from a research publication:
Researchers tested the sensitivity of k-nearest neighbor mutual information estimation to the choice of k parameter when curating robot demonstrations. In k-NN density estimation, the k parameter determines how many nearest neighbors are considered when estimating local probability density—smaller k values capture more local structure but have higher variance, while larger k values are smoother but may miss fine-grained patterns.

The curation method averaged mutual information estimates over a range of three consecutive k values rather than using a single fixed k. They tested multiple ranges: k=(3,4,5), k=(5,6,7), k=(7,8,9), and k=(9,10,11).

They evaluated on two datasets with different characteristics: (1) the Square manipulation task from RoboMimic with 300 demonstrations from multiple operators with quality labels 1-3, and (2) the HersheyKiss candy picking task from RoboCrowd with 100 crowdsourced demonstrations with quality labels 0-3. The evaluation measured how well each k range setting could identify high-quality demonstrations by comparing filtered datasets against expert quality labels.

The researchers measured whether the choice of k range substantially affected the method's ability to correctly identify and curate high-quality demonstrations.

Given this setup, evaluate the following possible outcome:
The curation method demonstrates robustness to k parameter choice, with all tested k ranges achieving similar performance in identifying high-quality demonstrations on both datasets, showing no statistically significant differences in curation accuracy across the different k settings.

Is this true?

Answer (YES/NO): YES